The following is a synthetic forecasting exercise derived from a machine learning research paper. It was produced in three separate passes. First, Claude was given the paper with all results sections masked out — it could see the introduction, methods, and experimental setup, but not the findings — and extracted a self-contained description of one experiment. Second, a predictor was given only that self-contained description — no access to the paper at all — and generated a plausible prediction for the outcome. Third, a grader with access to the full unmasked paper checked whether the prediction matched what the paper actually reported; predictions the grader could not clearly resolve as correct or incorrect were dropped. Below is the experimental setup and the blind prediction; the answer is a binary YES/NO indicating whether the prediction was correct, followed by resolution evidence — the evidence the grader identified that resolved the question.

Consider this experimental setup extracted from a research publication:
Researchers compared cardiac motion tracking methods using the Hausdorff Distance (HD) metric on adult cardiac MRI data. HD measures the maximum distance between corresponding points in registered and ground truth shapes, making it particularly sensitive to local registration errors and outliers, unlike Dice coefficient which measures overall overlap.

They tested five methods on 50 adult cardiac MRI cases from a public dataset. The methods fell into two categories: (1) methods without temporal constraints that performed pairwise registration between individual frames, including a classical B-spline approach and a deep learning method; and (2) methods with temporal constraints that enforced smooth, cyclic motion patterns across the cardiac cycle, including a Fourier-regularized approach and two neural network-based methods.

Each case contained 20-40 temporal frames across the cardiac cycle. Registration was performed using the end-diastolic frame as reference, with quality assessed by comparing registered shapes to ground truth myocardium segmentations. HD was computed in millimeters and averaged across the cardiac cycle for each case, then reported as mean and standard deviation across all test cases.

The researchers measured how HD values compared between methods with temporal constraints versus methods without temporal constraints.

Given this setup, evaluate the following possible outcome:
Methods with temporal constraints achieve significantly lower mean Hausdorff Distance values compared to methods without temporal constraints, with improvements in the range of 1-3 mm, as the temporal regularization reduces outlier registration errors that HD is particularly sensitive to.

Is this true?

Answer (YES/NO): YES